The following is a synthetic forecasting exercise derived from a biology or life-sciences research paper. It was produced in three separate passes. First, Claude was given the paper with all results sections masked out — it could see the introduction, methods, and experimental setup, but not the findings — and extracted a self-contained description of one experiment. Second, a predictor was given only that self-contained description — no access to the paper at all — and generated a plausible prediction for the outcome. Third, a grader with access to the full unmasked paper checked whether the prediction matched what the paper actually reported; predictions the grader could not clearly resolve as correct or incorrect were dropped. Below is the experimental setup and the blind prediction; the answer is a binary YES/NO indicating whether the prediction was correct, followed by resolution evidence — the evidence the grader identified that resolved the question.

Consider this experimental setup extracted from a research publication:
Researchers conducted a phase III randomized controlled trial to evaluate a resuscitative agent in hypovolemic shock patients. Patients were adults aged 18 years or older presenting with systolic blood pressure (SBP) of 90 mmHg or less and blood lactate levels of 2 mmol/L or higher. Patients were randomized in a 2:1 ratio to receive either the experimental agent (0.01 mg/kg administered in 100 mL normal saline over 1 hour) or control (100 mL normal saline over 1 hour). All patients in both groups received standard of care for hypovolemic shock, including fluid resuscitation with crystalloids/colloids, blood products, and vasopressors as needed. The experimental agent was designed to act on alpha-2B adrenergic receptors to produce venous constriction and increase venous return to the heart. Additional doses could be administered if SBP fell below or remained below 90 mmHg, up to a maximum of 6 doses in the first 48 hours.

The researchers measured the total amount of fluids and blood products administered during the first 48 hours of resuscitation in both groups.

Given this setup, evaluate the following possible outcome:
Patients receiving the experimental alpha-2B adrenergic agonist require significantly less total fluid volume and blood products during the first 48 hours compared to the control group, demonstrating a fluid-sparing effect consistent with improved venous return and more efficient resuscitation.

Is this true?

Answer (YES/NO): NO